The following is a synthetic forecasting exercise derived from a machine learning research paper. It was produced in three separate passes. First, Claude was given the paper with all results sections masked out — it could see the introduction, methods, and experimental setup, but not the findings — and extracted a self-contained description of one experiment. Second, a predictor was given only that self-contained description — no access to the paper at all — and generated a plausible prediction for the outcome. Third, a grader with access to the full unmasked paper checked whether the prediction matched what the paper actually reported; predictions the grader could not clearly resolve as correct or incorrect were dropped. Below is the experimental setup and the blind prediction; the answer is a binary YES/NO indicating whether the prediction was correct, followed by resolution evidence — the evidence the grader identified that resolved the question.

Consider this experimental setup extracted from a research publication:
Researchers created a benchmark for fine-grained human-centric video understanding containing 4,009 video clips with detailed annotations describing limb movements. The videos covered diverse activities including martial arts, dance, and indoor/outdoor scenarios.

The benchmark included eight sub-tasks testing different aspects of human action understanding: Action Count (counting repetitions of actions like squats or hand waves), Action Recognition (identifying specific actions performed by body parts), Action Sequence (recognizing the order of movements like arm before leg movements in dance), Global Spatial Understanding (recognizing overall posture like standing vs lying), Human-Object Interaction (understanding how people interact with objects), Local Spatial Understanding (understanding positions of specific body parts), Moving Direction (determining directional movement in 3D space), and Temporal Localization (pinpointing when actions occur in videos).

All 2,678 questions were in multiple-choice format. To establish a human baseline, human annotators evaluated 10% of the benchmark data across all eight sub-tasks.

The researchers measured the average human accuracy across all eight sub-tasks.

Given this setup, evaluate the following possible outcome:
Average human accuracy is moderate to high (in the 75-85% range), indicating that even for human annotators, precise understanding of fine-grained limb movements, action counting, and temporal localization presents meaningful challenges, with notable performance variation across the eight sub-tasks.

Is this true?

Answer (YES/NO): NO